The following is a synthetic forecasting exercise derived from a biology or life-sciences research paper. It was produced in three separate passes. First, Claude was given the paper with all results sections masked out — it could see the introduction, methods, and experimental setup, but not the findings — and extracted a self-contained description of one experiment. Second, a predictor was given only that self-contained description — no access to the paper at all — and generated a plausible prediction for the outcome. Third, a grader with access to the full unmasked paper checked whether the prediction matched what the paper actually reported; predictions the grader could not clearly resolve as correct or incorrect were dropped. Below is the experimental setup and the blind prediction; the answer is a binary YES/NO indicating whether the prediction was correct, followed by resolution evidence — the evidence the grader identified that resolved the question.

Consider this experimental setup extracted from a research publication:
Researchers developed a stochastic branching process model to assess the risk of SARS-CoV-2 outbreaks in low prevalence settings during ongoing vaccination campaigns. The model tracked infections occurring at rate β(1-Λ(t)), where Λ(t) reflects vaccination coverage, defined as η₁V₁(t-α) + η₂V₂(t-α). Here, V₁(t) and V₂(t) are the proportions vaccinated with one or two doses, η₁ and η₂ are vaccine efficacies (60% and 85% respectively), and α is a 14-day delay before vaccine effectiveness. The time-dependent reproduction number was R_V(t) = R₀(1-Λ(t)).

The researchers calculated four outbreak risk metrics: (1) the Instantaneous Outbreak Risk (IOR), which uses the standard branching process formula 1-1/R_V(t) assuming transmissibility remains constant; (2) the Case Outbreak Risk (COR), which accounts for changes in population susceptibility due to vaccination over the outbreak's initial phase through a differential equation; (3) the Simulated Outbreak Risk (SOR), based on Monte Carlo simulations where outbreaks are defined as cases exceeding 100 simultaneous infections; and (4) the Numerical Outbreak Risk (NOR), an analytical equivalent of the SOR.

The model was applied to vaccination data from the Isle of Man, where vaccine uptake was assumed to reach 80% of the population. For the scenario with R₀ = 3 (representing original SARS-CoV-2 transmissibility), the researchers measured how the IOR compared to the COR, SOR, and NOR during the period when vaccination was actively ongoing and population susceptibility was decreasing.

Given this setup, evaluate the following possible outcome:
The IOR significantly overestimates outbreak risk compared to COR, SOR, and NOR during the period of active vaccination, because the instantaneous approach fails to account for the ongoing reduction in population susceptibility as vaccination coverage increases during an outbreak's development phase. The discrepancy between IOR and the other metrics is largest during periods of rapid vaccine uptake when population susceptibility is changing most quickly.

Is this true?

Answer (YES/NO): NO